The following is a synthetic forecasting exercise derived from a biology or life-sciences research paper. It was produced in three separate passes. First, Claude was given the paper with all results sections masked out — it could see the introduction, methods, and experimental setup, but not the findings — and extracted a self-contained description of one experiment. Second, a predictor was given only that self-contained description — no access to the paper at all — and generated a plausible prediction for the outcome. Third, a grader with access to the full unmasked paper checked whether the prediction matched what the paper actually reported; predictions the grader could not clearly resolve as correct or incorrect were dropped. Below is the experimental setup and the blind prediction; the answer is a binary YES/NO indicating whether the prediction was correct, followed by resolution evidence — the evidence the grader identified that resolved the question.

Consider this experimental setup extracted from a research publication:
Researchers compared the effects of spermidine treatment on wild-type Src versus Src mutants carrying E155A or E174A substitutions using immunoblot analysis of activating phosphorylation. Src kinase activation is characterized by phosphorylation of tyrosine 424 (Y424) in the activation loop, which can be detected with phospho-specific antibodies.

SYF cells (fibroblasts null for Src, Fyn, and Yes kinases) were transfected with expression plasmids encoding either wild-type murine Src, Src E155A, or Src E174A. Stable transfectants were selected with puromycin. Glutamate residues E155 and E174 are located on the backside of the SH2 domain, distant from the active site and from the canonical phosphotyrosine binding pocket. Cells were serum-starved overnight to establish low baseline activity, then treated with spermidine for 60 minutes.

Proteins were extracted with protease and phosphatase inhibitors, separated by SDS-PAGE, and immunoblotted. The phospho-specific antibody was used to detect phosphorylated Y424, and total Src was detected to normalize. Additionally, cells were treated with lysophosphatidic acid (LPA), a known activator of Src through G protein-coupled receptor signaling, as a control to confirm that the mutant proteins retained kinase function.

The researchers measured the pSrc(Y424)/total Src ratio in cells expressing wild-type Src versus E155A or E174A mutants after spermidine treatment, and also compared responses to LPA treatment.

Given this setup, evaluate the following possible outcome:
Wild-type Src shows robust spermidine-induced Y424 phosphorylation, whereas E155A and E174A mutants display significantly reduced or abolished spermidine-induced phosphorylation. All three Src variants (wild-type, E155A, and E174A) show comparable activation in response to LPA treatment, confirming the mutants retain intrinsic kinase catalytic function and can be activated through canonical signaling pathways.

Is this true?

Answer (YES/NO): YES